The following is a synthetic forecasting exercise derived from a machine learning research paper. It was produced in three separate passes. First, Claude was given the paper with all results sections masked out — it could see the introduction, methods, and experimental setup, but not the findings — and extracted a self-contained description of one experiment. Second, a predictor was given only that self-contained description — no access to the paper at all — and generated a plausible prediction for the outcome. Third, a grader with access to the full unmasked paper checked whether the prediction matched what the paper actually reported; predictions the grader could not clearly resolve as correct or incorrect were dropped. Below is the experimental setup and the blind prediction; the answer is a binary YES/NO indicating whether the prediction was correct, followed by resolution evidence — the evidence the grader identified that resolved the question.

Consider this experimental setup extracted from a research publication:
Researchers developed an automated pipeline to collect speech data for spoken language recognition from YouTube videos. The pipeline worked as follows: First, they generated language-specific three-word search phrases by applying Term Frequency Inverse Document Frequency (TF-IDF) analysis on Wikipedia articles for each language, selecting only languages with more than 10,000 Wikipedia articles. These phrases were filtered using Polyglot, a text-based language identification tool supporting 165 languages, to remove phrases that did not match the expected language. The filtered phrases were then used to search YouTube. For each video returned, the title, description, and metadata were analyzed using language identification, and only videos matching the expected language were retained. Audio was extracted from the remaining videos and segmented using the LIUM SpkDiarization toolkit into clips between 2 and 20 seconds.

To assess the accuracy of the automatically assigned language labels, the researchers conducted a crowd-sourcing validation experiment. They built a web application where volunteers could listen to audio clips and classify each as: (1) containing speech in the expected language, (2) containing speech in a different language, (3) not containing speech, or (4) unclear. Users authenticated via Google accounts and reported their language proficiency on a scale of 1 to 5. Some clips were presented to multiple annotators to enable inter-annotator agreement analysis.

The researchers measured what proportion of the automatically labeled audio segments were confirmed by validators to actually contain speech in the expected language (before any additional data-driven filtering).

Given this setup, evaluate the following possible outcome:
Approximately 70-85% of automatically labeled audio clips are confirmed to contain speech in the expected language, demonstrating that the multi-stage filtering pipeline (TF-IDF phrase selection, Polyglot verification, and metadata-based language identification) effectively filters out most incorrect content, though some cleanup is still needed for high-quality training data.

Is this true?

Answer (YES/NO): YES